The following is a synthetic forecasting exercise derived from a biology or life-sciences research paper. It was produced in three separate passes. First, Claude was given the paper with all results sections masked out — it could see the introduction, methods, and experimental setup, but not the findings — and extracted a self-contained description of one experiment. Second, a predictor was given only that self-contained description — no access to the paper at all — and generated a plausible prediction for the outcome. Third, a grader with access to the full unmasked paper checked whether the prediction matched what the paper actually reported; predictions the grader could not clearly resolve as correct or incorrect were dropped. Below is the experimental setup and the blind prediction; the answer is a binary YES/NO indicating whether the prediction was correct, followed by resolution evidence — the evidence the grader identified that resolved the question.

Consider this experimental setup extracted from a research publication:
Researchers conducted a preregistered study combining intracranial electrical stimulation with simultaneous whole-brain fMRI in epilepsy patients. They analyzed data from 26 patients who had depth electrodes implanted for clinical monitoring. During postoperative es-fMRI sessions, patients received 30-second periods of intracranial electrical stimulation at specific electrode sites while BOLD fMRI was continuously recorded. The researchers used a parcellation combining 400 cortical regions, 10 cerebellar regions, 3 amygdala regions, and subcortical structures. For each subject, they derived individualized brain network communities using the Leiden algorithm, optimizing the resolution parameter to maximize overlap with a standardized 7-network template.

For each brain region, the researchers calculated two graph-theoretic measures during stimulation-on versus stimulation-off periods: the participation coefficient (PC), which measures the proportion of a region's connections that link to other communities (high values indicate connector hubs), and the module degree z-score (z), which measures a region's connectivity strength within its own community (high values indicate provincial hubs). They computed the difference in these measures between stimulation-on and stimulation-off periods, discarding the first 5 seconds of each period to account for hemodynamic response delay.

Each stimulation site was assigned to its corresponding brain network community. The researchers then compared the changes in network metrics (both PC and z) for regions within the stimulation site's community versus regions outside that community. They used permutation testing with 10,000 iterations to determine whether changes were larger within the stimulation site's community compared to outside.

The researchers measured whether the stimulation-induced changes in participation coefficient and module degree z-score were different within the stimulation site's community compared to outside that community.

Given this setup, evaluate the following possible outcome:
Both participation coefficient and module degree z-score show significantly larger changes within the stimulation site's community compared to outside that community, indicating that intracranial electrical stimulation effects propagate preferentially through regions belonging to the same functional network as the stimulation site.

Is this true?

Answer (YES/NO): NO